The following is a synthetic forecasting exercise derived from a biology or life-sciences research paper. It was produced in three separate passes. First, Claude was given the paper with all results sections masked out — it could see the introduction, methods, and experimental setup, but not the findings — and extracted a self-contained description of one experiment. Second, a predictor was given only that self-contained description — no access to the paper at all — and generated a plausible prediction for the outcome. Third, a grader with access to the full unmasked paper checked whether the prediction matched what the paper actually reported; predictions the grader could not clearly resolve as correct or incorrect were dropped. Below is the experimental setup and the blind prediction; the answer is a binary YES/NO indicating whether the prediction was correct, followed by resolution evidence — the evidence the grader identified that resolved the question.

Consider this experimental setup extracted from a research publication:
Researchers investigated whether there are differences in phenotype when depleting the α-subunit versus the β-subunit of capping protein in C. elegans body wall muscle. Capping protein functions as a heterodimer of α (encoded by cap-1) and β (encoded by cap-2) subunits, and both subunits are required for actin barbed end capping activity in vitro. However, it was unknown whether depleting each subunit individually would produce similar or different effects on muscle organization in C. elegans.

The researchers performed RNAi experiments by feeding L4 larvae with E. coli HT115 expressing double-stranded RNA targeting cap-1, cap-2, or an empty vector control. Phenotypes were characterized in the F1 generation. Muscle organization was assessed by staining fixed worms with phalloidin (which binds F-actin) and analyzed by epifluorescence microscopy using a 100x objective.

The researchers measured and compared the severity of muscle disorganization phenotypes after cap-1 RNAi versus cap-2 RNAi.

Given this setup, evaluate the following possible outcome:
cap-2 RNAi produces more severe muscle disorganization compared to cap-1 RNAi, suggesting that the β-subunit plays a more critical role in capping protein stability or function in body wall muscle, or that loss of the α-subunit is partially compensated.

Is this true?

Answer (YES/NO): NO